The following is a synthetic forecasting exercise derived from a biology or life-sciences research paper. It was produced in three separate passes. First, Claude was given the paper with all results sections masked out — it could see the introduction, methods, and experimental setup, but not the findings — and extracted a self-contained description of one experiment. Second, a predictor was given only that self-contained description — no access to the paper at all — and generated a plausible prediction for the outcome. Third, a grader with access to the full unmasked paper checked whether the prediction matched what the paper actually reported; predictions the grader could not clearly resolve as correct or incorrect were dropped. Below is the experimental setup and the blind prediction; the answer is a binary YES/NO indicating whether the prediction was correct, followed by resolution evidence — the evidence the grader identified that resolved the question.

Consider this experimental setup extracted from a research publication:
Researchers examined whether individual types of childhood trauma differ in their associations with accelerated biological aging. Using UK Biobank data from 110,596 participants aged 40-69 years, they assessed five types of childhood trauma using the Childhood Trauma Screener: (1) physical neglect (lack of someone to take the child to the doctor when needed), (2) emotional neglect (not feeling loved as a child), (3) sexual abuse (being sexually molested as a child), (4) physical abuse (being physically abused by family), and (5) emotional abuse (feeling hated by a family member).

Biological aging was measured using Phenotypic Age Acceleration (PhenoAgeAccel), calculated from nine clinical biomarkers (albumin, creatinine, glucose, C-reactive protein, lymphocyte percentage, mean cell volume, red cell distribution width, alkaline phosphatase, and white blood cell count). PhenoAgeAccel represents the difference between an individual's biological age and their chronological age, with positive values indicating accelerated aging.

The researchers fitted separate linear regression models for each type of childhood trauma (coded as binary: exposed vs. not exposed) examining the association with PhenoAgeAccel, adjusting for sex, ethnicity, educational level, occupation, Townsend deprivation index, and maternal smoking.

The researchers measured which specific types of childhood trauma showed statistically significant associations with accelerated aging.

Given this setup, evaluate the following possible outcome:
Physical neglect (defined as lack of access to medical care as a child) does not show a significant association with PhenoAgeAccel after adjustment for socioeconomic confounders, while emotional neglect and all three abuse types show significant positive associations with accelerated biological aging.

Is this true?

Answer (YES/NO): NO